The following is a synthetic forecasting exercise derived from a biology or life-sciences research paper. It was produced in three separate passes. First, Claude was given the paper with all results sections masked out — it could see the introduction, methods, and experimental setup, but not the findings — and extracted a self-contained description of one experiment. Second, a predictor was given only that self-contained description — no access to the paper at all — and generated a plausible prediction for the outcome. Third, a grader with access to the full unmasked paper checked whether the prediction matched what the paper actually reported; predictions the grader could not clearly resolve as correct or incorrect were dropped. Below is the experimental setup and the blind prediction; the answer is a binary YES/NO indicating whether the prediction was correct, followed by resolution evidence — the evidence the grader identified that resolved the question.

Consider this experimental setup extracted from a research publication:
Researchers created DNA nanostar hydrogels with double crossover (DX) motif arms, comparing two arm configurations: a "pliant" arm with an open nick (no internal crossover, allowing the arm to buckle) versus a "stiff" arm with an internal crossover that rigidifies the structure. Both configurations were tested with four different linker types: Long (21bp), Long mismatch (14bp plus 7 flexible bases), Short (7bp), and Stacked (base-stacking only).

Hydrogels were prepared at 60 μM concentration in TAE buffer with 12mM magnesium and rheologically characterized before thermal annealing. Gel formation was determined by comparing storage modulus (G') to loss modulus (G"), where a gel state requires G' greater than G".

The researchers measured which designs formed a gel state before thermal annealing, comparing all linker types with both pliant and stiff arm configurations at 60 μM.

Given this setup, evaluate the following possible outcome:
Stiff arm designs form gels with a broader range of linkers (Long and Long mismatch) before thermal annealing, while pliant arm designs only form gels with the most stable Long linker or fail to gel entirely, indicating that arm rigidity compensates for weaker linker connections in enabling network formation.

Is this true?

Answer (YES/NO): NO